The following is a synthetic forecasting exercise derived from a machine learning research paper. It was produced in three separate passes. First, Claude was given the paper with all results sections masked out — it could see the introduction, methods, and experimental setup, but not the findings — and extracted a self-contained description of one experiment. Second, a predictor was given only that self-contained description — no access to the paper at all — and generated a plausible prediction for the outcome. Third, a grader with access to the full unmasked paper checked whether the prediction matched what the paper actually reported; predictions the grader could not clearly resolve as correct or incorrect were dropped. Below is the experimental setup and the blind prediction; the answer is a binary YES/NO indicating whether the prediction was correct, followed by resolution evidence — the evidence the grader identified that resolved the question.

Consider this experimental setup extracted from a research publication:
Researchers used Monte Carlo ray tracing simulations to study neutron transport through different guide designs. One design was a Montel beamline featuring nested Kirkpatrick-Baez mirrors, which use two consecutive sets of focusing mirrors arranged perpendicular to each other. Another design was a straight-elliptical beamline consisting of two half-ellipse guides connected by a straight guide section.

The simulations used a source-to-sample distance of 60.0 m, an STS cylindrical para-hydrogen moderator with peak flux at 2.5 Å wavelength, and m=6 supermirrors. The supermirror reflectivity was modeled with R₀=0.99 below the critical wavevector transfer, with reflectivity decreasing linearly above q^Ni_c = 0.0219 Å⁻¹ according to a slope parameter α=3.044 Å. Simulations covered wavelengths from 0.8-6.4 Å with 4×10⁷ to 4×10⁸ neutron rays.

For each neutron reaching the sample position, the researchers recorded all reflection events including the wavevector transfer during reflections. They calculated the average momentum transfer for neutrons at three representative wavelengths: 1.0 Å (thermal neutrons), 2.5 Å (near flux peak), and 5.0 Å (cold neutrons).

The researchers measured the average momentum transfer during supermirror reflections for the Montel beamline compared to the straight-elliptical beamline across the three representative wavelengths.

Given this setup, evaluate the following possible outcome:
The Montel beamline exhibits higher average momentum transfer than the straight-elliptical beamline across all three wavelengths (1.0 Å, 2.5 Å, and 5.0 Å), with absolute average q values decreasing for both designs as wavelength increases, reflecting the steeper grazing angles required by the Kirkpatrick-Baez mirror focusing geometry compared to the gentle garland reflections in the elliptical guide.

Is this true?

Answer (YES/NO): YES